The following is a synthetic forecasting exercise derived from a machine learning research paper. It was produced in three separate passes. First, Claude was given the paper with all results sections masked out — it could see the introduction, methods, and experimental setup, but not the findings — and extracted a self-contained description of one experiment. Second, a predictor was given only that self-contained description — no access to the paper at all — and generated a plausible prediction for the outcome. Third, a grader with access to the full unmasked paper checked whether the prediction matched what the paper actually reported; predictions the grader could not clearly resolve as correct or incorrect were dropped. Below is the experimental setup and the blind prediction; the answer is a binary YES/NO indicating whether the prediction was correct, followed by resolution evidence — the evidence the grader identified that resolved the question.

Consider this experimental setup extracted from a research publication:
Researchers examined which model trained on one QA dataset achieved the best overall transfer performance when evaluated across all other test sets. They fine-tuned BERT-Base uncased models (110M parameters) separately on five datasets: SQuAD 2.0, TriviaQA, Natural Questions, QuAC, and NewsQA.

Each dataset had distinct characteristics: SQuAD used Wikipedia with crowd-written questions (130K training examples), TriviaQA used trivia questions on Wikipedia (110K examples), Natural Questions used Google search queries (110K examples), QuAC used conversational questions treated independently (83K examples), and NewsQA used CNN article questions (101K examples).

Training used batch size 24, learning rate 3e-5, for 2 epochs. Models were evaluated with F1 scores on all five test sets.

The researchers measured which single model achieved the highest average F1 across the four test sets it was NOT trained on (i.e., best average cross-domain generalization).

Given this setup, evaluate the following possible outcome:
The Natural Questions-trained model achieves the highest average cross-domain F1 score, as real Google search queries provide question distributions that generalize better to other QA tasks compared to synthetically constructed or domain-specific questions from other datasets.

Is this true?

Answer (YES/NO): NO